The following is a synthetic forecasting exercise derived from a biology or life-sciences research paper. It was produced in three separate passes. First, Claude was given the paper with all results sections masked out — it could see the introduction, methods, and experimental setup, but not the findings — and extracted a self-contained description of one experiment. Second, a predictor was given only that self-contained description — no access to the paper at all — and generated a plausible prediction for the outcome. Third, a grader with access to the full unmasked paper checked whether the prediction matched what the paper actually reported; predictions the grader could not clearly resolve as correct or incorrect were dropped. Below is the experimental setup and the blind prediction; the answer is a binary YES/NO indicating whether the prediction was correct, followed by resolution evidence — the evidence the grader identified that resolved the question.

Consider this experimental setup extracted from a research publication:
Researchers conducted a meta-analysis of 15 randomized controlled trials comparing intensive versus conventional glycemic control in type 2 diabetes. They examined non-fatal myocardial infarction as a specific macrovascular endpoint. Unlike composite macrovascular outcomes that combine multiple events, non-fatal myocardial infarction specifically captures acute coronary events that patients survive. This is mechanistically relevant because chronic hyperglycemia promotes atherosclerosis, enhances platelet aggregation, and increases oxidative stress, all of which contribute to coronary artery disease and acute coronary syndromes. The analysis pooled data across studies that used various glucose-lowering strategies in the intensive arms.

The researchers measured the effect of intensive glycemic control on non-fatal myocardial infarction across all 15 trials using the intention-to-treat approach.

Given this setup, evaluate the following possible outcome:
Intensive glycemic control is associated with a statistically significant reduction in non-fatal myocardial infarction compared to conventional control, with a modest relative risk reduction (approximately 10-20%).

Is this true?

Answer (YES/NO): YES